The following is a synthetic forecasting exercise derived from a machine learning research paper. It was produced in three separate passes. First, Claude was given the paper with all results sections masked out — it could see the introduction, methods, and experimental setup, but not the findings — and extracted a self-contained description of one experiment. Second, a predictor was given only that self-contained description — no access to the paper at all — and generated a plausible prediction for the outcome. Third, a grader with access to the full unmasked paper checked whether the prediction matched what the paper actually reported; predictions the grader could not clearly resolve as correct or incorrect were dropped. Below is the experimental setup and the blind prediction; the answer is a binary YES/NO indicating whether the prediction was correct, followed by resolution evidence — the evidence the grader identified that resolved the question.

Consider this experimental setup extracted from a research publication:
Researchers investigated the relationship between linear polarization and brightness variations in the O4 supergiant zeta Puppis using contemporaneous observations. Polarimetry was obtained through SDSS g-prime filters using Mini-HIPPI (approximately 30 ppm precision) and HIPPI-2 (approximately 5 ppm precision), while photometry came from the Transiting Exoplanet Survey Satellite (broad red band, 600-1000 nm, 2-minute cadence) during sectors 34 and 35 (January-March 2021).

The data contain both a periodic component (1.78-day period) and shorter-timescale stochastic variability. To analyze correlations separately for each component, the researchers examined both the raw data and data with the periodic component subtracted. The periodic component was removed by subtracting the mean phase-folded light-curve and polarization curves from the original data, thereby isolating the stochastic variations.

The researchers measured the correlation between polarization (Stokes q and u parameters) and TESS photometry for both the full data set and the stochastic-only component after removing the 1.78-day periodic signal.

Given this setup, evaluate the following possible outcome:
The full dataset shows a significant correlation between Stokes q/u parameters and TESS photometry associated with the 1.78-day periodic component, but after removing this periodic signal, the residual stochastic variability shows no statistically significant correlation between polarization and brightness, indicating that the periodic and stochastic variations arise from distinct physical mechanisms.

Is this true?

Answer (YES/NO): NO